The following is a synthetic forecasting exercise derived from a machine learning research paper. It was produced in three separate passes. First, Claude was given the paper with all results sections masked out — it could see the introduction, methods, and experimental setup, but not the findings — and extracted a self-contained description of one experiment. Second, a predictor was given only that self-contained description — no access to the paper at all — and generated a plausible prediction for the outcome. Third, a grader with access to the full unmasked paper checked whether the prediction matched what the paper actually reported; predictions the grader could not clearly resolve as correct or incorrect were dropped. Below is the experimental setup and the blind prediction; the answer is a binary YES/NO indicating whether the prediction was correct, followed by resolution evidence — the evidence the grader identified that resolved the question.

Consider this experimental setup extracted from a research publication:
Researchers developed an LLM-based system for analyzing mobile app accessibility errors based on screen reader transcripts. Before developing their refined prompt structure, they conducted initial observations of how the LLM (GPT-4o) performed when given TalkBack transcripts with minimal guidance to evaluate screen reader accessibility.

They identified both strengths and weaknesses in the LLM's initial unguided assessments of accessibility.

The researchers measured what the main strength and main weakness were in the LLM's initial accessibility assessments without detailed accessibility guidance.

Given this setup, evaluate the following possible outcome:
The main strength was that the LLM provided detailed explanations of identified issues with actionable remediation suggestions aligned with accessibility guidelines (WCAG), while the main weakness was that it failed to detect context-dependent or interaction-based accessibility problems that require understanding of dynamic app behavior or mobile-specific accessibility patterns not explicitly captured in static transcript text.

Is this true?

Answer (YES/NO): NO